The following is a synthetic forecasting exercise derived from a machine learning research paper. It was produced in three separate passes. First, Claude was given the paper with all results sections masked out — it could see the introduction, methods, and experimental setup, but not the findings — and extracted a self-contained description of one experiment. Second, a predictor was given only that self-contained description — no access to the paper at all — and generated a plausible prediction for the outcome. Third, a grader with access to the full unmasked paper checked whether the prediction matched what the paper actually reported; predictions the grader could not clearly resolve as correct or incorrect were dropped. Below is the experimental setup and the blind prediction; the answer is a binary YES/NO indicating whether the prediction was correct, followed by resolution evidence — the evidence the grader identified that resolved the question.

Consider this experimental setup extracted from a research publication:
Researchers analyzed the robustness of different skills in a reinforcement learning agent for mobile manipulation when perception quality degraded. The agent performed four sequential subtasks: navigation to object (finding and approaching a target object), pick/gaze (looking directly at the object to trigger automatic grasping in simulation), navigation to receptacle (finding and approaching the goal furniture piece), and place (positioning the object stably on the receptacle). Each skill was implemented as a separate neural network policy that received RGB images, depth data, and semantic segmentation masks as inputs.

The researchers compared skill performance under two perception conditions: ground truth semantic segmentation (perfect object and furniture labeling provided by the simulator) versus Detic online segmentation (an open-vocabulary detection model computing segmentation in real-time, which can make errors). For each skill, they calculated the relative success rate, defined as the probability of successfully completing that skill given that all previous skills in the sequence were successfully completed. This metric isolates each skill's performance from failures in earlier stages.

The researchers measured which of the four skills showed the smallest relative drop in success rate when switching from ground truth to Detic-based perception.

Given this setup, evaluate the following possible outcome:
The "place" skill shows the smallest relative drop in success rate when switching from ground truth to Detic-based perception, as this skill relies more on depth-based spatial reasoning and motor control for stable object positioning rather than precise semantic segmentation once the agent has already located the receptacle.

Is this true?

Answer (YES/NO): NO